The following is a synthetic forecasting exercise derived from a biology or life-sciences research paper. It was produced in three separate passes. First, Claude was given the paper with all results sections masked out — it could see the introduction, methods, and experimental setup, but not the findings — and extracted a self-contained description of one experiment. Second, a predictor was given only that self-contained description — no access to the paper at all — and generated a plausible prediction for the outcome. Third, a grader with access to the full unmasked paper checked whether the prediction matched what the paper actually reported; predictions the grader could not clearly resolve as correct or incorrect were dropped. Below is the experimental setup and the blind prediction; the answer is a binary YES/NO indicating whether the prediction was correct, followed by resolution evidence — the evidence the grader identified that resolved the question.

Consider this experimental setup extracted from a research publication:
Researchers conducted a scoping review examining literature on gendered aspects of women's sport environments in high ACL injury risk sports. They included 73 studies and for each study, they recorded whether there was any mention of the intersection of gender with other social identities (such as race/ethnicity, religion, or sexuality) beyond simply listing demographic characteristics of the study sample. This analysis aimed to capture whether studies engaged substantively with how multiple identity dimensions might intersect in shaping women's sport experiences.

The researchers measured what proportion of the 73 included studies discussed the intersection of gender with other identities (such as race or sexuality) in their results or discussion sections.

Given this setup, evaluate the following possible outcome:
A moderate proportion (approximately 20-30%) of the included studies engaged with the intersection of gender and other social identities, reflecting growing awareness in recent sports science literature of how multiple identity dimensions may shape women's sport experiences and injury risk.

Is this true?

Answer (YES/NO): NO